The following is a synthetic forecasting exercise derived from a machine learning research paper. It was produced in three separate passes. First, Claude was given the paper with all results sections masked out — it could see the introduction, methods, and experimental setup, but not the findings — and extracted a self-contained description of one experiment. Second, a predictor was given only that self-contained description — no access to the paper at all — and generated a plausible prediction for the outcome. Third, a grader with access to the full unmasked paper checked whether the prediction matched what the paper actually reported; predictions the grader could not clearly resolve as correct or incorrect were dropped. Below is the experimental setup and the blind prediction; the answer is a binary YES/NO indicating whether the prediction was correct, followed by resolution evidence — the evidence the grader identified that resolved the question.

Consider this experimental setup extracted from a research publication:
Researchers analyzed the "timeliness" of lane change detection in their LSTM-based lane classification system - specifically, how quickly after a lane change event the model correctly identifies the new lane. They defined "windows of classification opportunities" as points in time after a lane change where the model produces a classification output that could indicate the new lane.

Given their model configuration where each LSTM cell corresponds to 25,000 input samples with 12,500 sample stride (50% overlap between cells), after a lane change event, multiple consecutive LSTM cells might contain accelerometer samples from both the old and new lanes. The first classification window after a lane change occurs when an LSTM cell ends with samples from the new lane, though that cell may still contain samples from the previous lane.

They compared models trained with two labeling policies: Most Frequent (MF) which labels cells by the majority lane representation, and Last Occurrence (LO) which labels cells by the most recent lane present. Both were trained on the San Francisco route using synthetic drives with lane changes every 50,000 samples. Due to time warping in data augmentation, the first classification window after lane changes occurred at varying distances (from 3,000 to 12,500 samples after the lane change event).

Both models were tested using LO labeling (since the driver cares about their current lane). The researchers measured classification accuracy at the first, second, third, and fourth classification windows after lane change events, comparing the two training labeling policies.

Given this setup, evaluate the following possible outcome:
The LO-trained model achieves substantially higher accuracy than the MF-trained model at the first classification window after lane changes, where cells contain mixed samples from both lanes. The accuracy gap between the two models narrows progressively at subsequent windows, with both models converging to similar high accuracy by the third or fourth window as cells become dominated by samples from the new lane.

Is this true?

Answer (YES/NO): YES